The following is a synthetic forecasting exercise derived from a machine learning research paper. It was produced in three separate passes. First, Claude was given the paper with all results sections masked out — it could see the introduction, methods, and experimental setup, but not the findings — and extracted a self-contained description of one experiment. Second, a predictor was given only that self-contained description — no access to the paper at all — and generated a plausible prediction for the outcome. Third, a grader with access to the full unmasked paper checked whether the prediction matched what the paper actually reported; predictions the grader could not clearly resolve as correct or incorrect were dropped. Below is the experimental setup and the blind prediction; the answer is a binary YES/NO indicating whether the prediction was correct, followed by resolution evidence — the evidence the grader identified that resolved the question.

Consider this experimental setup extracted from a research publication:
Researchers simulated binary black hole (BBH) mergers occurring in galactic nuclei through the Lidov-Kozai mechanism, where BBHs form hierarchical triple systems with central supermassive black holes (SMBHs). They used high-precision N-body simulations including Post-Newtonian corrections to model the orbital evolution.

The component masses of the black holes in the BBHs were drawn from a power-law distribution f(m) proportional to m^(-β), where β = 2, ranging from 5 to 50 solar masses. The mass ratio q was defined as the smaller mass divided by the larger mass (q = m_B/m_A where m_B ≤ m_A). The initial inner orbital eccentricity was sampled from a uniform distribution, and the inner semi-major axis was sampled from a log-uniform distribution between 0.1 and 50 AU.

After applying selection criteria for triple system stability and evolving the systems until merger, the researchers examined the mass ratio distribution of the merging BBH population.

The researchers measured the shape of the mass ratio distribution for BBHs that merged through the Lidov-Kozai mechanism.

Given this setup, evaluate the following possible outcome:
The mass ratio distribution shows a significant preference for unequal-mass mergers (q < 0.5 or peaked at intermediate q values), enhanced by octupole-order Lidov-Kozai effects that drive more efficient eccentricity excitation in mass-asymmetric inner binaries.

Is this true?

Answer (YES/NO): NO